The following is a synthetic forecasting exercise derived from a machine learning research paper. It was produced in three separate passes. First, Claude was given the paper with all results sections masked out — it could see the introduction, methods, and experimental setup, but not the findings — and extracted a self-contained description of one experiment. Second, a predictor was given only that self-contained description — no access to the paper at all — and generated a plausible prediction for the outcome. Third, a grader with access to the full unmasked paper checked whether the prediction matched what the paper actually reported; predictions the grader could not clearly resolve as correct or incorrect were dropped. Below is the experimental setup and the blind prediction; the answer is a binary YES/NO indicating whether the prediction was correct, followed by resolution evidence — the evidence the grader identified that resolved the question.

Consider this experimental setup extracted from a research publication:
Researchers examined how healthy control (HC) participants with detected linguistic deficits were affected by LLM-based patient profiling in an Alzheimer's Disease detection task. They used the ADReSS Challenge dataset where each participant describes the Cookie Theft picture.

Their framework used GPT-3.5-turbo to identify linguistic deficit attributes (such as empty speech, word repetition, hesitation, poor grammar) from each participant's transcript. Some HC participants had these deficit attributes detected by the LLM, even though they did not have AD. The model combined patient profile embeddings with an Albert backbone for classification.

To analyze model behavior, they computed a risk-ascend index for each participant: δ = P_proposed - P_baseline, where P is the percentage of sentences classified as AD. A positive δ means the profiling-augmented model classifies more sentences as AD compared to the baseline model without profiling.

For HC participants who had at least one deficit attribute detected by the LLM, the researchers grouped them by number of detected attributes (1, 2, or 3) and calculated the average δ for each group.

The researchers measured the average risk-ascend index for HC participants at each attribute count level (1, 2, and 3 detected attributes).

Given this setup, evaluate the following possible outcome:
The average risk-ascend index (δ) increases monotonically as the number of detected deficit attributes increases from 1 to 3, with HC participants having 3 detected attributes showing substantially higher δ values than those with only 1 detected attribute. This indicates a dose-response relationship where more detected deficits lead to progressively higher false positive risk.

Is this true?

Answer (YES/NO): NO